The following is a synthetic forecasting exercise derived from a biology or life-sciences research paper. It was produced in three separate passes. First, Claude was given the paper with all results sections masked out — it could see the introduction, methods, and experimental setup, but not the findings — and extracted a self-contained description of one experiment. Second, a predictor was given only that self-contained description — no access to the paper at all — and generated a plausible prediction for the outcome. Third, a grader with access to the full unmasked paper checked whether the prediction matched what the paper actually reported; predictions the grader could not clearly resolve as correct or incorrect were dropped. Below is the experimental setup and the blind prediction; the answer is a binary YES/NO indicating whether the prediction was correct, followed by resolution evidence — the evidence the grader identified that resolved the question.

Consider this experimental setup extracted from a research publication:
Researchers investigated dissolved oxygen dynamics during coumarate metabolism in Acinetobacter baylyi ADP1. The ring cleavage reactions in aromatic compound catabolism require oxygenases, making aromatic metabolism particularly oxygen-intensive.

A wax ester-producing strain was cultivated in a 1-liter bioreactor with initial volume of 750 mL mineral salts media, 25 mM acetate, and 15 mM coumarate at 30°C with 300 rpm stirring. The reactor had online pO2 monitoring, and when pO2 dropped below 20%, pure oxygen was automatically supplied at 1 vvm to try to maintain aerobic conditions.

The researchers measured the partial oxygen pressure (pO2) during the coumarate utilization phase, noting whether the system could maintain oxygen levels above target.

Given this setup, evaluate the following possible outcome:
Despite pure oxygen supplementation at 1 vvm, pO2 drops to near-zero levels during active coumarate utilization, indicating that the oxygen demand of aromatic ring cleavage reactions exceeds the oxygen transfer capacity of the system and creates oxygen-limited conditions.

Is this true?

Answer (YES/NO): YES